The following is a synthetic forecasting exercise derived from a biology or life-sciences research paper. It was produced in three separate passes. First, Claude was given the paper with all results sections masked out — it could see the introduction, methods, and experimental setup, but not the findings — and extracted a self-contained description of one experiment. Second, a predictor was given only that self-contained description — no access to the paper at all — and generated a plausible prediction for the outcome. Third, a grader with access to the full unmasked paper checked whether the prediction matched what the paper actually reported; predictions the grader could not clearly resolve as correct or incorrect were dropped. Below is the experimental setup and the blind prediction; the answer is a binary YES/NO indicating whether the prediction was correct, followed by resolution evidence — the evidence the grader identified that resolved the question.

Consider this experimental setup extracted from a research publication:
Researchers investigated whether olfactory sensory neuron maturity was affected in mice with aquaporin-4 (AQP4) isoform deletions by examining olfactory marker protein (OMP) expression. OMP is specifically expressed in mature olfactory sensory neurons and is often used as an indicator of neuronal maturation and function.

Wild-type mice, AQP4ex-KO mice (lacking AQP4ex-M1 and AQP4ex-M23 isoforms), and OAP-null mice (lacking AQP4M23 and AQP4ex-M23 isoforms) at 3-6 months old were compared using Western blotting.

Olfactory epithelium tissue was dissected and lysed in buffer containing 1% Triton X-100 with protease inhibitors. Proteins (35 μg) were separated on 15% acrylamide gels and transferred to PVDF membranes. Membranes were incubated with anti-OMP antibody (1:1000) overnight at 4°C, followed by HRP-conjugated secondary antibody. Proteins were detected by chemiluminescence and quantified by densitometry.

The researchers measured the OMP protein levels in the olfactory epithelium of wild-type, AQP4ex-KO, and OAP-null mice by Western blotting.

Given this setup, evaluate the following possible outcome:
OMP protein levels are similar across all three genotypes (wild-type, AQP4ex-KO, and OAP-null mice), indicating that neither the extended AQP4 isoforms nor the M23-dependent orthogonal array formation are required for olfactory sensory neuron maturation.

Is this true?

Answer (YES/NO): NO